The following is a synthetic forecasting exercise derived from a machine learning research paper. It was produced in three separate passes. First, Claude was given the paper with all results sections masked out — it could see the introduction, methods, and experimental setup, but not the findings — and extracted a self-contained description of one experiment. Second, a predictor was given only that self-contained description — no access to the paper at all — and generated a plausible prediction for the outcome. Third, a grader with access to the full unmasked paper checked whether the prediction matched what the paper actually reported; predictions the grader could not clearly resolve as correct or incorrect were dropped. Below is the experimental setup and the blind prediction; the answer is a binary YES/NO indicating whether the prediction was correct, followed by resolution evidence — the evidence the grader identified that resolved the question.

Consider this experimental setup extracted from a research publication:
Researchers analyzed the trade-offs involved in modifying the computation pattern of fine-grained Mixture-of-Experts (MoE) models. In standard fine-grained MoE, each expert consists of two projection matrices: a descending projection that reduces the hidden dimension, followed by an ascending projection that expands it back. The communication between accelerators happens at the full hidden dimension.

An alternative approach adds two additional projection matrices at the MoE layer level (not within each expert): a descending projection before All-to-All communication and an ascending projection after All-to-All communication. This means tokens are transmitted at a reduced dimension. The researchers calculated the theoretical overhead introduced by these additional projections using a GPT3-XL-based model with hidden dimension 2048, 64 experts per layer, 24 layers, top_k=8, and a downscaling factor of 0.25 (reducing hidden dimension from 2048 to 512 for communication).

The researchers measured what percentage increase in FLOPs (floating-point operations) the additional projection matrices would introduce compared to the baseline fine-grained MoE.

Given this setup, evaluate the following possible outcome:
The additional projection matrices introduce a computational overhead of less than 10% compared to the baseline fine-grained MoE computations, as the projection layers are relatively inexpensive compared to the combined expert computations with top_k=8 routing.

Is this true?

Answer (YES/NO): YES